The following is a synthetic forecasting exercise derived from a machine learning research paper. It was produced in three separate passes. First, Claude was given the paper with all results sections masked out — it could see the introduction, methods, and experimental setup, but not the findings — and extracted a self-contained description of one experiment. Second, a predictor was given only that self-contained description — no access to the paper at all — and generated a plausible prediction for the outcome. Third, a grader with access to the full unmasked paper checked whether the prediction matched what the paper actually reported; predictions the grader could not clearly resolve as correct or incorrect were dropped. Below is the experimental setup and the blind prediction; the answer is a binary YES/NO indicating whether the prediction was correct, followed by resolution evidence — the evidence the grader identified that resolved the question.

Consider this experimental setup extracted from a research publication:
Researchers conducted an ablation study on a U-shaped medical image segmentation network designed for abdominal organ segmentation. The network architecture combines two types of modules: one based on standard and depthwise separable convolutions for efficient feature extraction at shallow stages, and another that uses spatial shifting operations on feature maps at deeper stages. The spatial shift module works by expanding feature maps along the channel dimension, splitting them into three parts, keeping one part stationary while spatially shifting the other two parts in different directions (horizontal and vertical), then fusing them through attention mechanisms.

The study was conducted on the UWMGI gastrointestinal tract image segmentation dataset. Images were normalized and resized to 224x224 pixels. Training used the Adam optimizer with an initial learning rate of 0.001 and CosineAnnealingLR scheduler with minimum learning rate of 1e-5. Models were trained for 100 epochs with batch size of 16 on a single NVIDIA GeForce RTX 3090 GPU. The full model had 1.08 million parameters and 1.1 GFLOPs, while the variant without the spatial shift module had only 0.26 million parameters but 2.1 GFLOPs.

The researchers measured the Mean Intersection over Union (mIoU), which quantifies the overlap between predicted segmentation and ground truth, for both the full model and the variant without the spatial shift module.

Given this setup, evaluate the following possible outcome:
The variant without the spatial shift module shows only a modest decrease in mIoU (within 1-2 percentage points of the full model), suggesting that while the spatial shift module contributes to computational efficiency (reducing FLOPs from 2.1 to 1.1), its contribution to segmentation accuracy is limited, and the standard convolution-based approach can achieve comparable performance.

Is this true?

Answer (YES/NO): YES